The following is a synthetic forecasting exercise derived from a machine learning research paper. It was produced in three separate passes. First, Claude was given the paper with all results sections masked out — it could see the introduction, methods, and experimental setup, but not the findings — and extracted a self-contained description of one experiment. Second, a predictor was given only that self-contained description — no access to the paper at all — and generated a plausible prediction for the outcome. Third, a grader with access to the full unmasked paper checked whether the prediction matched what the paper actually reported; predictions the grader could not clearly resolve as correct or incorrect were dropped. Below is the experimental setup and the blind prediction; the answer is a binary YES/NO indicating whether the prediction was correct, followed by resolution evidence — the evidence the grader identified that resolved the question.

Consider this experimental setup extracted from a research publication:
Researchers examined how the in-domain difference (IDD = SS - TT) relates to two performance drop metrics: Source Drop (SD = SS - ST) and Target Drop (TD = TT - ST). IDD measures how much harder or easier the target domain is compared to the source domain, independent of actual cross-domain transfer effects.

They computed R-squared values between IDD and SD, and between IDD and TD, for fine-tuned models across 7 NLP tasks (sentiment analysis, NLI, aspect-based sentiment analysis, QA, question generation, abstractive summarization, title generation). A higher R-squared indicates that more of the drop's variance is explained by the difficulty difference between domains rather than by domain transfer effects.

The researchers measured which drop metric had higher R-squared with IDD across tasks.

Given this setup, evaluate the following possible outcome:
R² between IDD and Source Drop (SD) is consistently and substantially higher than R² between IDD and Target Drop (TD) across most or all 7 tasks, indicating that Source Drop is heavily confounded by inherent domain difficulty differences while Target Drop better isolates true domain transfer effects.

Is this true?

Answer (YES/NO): YES